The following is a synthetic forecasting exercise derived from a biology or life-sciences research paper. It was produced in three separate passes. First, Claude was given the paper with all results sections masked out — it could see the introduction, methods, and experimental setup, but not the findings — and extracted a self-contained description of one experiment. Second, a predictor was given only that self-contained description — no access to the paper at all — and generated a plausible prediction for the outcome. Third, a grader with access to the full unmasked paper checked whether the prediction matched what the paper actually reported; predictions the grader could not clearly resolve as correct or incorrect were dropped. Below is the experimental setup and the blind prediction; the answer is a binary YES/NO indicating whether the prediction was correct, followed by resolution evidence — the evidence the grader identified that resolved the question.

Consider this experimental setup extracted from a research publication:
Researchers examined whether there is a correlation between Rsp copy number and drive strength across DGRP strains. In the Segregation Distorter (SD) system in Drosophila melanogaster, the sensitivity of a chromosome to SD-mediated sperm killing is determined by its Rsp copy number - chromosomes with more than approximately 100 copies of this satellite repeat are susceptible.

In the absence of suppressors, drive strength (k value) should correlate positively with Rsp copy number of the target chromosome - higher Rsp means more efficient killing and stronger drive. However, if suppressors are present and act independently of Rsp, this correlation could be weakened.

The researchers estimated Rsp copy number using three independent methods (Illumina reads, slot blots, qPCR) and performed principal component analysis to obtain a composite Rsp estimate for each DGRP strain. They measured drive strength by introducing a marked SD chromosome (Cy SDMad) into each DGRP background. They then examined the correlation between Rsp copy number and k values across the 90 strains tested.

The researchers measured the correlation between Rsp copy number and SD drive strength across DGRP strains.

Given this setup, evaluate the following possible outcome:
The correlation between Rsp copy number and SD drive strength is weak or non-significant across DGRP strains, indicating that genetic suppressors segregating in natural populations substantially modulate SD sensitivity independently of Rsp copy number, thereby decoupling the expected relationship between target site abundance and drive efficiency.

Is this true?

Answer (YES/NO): NO